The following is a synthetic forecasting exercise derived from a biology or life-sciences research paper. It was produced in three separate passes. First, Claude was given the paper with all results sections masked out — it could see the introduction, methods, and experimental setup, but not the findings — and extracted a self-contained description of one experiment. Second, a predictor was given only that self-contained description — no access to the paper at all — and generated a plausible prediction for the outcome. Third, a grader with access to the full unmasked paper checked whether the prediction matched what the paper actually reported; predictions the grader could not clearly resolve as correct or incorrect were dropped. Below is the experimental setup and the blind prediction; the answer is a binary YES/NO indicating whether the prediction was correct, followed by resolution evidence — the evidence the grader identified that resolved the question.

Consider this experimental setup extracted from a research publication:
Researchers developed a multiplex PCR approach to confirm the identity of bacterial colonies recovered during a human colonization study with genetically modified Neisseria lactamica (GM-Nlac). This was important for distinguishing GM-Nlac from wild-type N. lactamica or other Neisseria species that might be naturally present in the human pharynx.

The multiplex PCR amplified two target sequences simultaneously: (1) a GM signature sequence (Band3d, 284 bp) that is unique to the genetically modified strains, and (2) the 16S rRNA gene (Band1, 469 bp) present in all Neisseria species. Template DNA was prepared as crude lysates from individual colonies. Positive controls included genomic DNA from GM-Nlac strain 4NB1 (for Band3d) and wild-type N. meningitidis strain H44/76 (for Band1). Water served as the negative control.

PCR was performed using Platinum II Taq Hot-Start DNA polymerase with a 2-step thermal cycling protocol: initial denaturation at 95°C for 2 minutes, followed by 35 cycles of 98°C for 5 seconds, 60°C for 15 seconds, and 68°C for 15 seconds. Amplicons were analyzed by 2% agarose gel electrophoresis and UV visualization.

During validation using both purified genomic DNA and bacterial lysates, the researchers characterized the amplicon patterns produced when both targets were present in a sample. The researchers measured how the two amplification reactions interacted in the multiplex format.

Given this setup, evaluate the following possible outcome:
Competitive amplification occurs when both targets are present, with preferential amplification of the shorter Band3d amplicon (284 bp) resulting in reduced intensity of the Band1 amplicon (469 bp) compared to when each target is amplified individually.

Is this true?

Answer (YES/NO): YES